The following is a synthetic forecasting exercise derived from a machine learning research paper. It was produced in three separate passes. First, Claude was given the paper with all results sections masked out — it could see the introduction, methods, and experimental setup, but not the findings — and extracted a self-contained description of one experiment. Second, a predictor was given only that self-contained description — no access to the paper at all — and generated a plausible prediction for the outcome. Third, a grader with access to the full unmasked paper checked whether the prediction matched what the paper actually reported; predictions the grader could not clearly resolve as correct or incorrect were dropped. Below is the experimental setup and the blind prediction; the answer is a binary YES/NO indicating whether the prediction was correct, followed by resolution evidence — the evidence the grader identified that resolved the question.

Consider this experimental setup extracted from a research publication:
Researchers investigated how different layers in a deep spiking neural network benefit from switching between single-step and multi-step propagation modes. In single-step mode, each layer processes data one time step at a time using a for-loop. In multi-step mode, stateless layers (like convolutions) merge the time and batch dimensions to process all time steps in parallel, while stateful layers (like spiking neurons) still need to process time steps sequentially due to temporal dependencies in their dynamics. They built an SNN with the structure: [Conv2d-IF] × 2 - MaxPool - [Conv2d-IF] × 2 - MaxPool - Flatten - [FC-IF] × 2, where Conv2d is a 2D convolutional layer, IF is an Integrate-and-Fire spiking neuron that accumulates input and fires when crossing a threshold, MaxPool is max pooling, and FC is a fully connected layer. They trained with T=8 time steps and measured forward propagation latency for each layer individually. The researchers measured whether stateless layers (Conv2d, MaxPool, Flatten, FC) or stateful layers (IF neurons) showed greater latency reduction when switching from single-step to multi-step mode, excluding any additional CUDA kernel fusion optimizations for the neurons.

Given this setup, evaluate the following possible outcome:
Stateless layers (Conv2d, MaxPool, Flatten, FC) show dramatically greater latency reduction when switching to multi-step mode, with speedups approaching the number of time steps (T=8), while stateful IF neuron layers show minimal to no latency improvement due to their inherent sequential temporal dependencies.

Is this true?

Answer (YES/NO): YES